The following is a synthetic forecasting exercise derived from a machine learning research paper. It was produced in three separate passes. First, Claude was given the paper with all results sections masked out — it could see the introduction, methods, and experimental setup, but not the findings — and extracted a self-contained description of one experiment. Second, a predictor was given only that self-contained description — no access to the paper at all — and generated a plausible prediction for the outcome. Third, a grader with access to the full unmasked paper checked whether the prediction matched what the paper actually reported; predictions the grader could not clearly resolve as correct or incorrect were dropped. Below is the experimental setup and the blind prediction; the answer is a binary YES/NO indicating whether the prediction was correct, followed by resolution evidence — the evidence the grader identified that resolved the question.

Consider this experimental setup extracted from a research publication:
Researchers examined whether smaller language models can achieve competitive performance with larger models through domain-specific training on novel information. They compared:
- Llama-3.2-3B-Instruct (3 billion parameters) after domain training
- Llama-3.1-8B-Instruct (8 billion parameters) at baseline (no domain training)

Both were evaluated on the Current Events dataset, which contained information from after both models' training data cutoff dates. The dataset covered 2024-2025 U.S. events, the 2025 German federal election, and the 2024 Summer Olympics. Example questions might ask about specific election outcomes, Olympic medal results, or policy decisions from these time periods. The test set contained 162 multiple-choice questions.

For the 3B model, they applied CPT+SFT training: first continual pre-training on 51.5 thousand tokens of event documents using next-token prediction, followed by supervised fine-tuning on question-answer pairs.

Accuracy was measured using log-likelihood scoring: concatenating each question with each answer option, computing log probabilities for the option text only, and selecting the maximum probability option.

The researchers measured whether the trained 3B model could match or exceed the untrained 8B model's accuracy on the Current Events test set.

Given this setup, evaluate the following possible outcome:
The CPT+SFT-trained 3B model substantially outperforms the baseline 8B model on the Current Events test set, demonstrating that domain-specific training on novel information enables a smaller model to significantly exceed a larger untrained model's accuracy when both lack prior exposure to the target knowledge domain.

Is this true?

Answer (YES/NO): NO